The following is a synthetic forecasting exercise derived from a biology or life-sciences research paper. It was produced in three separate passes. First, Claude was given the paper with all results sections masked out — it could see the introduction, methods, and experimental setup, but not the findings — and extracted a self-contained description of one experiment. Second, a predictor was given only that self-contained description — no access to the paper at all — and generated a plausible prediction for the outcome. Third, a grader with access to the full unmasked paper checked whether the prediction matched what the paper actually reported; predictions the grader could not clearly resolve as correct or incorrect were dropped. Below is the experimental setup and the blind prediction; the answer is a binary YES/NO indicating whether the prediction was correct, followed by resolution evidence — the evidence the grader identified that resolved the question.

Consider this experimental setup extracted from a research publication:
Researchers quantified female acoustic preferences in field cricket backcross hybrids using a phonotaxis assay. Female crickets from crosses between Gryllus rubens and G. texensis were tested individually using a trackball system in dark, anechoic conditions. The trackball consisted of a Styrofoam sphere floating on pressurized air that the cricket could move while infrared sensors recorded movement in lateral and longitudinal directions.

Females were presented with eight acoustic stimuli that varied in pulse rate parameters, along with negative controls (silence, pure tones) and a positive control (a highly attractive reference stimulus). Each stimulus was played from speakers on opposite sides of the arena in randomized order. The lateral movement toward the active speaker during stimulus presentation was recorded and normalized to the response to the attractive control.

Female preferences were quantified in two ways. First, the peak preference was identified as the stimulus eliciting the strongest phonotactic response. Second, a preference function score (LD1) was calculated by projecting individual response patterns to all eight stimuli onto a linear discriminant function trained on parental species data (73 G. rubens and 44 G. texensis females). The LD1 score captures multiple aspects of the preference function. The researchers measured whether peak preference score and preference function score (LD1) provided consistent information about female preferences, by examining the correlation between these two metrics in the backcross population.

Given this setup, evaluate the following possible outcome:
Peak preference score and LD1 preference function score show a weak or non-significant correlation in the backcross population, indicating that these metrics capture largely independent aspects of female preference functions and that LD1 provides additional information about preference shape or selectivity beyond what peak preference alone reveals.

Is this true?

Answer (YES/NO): NO